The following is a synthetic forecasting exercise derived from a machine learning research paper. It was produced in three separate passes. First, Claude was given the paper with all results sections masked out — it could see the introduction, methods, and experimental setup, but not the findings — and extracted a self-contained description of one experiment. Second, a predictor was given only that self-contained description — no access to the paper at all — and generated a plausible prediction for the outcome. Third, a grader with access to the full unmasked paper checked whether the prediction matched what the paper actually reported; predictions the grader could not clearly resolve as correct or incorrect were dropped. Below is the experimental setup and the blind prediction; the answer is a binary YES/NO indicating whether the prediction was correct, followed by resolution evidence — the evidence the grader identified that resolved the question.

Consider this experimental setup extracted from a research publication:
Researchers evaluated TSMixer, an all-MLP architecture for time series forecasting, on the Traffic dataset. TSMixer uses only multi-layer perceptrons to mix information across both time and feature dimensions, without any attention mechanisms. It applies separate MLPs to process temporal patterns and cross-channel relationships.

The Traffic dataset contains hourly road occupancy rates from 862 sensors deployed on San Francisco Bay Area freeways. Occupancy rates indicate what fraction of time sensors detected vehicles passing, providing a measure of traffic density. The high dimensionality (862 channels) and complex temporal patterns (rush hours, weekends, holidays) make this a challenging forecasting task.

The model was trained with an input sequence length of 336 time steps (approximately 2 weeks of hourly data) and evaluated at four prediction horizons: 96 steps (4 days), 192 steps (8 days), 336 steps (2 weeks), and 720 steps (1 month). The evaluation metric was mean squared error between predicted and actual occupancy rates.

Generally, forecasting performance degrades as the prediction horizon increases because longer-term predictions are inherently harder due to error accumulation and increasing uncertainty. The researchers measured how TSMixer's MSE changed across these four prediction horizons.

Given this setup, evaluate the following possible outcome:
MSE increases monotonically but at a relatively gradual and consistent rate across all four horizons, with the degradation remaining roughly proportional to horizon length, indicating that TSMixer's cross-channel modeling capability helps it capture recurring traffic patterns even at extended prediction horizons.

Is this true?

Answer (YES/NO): NO